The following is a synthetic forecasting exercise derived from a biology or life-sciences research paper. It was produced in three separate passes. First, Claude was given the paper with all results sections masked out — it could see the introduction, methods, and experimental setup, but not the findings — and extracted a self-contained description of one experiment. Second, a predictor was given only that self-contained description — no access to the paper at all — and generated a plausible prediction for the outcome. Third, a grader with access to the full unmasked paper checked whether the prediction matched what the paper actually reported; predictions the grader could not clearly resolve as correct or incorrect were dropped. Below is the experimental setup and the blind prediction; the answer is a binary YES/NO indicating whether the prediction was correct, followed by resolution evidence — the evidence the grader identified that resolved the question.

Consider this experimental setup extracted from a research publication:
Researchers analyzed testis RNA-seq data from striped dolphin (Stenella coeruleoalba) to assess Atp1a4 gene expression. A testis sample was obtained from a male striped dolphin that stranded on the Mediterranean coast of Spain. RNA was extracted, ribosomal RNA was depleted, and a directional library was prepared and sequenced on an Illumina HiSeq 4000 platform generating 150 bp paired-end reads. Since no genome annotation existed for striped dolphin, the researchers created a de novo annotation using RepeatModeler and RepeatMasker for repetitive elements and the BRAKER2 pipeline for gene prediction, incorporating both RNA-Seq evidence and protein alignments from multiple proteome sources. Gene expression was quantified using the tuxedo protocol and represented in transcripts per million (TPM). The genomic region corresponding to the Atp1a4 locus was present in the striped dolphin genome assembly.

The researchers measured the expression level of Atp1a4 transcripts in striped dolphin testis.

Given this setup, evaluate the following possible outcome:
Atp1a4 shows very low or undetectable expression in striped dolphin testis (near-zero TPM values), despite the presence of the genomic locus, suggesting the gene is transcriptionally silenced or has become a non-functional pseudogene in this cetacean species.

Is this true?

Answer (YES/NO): YES